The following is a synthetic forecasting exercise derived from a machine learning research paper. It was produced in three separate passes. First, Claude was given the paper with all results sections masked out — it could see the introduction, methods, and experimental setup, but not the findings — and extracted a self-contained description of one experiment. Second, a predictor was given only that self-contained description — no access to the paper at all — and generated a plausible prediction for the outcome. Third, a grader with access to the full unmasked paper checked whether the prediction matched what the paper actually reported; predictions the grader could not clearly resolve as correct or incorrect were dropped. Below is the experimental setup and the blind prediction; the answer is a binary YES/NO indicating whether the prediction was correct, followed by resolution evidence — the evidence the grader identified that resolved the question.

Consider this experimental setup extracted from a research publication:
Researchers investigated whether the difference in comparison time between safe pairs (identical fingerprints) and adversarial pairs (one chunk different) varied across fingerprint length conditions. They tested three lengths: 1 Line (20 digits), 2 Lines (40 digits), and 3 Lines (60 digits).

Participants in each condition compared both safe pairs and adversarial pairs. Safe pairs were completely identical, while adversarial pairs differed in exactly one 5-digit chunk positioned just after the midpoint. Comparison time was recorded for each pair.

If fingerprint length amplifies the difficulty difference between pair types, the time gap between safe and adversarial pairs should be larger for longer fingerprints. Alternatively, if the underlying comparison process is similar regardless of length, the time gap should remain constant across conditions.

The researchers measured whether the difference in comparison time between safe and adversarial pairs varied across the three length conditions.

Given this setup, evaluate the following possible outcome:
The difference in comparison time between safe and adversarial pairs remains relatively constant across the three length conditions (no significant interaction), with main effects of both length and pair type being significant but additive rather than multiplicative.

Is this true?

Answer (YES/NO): NO